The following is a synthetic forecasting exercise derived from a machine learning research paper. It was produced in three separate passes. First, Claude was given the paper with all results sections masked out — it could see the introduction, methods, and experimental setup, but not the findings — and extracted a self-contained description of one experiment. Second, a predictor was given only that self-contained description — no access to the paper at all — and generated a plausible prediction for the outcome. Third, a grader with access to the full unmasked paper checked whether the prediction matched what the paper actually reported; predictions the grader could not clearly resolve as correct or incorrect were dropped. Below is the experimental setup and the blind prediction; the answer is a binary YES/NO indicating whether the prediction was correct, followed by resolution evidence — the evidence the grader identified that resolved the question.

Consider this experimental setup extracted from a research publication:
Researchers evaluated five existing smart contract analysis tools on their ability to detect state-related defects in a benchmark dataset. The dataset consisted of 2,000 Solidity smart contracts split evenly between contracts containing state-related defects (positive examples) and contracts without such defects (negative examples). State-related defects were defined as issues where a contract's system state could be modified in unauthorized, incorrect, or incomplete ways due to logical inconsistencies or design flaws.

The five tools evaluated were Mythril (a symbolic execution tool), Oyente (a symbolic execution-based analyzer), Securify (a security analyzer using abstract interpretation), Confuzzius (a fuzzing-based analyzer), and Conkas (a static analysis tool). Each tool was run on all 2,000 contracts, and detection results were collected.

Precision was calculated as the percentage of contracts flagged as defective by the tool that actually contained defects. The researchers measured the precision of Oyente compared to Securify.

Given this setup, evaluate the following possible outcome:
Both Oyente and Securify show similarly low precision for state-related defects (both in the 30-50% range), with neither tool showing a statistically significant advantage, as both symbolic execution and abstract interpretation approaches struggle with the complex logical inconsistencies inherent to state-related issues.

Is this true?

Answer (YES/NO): NO